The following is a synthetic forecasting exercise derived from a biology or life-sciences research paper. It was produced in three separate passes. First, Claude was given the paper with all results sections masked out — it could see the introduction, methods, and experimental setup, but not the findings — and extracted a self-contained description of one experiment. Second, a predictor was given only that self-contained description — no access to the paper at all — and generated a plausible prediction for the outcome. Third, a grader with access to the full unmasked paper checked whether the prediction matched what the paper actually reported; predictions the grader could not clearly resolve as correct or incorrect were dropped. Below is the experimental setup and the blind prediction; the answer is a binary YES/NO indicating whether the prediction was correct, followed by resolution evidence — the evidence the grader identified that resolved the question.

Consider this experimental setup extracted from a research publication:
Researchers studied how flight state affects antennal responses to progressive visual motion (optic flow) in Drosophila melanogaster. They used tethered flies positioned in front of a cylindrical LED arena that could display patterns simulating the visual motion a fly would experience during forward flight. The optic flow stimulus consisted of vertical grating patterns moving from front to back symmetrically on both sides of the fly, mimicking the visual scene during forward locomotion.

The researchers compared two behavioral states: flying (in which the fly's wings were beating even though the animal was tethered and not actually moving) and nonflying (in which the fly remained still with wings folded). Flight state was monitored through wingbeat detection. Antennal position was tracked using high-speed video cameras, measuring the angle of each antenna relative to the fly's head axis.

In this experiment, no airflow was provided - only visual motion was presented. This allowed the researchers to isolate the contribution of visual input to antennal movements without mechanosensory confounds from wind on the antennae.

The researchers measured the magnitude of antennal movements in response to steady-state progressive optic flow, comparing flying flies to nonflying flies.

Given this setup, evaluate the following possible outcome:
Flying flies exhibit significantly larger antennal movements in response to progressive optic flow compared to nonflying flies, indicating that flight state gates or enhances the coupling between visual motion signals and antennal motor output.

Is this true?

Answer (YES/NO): YES